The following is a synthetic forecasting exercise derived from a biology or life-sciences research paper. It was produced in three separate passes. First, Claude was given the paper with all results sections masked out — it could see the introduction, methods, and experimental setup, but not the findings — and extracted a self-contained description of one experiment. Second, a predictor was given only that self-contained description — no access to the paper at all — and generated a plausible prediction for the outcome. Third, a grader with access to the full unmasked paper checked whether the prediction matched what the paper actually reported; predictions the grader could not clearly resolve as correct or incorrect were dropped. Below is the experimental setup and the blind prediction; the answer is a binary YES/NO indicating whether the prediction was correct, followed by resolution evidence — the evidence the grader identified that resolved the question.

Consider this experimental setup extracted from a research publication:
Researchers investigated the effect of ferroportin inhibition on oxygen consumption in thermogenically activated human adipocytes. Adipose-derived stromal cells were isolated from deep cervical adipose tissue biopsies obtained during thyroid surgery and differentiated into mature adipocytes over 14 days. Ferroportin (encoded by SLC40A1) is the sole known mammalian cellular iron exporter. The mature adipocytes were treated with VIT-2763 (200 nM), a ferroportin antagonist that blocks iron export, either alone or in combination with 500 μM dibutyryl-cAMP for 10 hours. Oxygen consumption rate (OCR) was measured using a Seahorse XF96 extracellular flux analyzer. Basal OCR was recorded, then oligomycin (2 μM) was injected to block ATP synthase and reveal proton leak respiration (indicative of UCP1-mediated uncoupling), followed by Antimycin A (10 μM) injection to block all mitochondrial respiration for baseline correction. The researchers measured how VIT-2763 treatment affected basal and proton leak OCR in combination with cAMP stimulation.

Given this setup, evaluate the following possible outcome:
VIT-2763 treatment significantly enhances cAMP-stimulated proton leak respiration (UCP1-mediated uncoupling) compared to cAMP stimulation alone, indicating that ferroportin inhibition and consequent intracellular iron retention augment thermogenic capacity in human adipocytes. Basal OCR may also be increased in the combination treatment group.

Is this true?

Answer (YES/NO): NO